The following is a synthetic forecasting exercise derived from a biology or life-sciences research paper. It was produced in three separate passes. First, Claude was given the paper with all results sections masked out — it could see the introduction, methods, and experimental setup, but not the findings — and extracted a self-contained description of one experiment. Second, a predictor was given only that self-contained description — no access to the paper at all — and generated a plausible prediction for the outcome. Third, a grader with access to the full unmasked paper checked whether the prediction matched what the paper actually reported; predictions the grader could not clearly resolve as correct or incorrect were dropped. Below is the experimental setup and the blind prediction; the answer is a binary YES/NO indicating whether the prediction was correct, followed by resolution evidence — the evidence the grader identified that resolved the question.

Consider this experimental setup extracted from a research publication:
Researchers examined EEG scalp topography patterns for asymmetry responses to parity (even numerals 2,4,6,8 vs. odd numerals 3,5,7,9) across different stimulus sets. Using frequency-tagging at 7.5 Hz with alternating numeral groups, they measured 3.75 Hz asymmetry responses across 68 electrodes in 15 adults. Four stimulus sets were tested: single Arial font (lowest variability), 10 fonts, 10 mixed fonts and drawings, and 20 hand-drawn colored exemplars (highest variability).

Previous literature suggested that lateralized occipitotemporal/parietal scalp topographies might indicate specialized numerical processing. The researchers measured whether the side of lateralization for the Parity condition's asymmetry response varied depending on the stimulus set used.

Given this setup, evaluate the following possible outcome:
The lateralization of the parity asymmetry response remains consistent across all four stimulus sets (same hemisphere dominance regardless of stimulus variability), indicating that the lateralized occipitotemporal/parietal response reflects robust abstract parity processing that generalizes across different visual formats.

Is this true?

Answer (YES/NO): NO